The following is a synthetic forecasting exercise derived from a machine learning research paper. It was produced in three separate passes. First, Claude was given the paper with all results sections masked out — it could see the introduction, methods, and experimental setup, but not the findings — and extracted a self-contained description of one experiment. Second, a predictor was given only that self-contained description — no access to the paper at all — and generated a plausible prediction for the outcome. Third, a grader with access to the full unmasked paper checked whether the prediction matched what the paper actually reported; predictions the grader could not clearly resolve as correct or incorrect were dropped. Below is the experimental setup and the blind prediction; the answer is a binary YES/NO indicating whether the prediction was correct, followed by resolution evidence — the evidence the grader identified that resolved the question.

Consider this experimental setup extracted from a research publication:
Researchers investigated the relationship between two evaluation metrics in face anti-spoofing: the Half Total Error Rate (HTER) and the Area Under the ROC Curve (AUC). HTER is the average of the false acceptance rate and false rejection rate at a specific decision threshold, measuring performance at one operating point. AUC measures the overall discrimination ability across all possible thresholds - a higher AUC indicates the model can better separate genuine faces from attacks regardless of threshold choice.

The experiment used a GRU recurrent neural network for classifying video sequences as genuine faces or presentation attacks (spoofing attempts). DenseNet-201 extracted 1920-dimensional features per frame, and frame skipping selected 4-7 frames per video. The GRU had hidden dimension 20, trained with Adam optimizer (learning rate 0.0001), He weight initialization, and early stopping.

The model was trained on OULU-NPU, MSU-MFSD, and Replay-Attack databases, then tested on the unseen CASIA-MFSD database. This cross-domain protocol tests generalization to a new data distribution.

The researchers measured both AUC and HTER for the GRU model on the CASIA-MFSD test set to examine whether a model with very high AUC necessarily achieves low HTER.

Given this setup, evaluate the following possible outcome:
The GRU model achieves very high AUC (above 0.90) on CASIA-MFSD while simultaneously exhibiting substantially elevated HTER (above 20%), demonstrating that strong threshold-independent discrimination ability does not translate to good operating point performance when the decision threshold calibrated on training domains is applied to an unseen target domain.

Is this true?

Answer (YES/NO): YES